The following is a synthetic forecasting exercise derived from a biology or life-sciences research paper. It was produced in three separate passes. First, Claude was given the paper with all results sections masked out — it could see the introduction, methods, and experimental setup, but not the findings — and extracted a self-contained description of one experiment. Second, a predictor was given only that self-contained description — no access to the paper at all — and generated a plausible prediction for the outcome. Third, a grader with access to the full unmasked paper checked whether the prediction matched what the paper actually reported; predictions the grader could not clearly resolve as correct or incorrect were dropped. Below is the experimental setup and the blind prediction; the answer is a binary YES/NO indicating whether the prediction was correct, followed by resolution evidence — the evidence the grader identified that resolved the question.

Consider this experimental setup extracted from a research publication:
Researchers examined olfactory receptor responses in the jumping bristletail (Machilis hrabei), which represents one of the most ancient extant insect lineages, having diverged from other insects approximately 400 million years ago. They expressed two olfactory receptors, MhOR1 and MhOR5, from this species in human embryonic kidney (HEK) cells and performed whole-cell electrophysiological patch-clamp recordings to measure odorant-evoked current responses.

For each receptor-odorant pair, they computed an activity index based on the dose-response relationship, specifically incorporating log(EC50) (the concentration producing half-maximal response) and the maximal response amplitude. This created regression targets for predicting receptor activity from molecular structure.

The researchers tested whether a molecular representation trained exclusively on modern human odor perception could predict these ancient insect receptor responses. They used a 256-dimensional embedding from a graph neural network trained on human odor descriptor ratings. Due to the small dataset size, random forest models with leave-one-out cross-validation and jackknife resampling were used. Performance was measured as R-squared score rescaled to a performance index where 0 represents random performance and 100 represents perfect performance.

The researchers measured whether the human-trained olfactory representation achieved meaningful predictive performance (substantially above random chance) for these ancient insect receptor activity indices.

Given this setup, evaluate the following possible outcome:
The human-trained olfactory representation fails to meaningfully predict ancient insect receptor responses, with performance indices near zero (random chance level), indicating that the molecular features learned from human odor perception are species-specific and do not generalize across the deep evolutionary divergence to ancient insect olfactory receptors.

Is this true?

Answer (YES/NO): NO